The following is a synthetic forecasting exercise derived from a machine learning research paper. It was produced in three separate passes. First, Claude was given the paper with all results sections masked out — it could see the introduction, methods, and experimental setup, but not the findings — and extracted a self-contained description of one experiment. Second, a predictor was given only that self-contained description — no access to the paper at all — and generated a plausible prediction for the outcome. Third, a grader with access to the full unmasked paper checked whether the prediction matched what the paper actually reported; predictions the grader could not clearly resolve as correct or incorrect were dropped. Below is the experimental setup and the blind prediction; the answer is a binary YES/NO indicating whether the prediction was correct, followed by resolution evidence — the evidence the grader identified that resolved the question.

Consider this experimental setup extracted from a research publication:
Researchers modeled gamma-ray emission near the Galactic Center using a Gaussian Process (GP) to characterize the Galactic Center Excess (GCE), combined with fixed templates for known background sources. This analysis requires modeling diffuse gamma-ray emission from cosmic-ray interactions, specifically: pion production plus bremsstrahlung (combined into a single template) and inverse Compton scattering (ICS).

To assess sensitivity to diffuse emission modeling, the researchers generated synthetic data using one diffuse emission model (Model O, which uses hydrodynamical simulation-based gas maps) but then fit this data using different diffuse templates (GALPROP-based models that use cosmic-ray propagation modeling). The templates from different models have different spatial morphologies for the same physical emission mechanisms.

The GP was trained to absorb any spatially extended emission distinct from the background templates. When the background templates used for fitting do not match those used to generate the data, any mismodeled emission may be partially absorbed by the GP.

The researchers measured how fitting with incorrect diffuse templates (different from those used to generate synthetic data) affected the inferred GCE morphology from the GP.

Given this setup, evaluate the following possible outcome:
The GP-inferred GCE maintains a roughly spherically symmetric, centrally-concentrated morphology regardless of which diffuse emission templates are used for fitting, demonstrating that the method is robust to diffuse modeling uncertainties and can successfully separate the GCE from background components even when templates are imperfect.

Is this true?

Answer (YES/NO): NO